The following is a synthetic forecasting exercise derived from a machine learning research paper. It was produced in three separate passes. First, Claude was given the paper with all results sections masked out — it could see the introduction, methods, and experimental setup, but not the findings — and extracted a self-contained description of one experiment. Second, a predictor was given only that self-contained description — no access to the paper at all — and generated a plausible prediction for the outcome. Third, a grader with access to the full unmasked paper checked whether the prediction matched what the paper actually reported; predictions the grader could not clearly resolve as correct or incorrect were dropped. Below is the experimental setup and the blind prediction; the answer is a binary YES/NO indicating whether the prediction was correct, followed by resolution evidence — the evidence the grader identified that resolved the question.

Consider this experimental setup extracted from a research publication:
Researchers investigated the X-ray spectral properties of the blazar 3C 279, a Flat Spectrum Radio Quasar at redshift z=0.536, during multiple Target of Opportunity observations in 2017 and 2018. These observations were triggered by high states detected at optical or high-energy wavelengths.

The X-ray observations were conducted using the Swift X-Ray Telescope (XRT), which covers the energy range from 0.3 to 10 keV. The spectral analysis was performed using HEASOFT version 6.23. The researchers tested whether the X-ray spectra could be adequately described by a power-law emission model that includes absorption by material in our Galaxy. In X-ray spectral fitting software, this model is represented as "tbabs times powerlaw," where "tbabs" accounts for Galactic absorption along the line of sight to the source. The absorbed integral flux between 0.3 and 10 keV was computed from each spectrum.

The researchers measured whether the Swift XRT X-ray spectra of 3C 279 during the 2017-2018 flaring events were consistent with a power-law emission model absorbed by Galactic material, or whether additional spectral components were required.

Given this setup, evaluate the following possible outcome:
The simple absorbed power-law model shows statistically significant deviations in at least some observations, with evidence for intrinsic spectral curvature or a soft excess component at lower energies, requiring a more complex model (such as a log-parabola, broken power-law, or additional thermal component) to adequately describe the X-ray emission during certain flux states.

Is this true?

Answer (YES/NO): NO